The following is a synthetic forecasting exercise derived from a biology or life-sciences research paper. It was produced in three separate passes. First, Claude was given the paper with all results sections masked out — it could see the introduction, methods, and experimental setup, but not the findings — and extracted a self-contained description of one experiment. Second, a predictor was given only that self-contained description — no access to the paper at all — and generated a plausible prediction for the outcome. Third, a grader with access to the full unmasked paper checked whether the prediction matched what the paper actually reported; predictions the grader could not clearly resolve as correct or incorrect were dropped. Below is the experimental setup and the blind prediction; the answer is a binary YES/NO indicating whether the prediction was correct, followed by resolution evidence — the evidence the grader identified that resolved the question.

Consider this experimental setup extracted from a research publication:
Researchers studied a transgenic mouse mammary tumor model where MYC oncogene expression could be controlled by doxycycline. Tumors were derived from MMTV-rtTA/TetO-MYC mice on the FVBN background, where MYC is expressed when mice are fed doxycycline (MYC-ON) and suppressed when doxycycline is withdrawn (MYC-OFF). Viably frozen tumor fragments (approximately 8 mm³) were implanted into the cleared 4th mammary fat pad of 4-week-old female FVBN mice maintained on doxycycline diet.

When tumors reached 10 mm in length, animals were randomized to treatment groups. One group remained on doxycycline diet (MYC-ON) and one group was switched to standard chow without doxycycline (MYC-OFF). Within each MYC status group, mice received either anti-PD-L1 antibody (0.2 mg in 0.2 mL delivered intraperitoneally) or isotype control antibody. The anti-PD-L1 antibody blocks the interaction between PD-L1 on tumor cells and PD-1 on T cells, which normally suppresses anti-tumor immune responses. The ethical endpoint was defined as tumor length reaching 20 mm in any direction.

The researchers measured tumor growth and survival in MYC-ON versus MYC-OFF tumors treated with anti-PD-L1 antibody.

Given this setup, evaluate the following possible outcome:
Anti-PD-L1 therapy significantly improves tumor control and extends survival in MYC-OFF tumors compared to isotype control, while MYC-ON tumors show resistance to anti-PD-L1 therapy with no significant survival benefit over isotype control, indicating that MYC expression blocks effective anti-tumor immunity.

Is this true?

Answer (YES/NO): YES